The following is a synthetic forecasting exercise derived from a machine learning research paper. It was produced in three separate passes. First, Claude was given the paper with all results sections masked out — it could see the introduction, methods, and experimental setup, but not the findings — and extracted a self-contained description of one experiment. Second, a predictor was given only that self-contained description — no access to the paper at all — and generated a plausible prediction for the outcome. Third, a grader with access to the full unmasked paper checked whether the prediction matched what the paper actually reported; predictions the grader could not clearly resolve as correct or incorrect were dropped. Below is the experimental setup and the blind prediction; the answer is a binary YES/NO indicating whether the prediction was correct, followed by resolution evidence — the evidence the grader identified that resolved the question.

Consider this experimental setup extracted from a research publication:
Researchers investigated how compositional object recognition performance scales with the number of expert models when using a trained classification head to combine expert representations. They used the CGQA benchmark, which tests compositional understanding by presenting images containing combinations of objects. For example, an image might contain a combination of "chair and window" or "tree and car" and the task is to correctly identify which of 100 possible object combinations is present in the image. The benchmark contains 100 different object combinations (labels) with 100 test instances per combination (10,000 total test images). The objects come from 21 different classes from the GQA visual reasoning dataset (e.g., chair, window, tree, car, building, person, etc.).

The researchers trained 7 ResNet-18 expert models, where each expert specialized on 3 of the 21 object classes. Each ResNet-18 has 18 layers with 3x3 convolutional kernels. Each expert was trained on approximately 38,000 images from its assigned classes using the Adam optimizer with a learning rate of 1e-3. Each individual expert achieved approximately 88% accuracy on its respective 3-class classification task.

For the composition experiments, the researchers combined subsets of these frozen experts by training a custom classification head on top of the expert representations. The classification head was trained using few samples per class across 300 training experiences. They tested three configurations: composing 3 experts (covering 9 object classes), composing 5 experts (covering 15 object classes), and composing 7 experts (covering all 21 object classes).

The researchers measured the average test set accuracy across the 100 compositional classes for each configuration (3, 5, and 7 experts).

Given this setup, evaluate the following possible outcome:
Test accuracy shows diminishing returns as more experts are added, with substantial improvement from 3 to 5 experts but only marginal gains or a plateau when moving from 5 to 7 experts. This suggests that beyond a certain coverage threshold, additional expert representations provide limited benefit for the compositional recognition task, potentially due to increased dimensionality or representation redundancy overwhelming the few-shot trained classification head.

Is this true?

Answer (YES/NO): NO